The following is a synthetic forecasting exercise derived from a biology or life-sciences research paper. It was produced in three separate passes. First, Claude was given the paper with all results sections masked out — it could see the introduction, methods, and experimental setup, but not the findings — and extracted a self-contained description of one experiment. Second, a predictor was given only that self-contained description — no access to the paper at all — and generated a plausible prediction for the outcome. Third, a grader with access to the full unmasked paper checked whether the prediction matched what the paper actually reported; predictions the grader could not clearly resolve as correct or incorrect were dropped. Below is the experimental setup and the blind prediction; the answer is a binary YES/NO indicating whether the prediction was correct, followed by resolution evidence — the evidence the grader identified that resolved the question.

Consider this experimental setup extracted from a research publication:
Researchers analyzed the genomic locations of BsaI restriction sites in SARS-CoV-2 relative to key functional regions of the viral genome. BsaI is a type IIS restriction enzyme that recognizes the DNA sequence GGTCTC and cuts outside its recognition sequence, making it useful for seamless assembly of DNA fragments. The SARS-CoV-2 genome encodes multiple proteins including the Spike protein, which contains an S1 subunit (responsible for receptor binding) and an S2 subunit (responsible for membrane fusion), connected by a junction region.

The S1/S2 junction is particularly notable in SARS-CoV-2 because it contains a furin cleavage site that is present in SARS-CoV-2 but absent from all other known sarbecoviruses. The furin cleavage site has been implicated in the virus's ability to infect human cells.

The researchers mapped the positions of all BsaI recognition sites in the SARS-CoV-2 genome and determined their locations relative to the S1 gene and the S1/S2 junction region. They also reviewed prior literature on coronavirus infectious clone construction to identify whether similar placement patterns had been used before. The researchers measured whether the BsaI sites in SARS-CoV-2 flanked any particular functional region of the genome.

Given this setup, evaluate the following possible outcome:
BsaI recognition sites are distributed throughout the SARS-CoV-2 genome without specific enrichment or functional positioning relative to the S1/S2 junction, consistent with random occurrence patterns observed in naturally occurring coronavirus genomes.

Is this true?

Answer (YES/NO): NO